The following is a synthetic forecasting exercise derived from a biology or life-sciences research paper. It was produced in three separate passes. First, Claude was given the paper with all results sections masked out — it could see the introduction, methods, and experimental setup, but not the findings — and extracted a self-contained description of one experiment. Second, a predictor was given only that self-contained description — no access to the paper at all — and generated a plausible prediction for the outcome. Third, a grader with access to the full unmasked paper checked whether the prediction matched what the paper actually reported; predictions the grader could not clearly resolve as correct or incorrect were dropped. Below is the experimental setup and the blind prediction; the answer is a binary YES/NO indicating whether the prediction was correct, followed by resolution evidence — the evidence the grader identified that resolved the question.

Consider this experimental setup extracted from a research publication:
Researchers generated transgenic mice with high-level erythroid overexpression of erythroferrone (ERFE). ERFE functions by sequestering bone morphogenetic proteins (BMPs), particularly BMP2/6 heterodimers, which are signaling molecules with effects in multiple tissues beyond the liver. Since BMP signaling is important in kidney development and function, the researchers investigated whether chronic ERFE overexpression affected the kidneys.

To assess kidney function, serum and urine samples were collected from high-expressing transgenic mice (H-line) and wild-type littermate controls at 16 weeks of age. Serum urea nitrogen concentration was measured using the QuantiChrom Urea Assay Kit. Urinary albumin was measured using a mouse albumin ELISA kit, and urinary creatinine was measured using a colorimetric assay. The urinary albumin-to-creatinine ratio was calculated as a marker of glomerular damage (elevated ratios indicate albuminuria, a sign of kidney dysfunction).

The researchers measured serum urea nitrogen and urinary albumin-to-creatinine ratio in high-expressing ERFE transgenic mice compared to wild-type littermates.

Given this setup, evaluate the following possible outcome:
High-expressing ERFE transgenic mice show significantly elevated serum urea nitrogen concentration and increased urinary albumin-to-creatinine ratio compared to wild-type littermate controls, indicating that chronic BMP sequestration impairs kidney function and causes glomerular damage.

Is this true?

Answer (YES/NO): NO